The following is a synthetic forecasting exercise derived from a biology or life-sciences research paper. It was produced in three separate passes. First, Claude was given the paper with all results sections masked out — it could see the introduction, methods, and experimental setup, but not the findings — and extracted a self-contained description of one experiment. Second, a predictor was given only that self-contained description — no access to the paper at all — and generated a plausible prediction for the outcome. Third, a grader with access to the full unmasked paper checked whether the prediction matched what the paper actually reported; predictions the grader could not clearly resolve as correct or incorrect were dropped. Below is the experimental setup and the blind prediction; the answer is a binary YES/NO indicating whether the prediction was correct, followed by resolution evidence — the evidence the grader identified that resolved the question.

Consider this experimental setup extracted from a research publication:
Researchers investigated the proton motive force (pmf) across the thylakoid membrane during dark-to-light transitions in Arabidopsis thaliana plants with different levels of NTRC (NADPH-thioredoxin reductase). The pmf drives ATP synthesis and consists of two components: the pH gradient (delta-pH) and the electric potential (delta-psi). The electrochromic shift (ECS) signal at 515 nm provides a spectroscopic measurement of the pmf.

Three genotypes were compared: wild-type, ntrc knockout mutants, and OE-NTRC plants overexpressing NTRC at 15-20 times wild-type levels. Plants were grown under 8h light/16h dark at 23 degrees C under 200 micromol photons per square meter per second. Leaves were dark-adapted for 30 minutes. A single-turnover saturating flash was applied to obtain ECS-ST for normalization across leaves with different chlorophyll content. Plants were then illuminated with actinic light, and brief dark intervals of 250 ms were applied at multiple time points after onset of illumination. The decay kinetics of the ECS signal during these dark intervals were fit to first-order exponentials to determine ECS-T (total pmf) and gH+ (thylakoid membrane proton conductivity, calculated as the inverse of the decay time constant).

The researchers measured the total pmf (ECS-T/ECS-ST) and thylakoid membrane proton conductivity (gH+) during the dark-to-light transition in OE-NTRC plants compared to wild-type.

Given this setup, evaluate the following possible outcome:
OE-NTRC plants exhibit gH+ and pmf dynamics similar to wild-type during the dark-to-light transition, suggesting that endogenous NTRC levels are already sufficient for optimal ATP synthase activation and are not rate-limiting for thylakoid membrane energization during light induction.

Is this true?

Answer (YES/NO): NO